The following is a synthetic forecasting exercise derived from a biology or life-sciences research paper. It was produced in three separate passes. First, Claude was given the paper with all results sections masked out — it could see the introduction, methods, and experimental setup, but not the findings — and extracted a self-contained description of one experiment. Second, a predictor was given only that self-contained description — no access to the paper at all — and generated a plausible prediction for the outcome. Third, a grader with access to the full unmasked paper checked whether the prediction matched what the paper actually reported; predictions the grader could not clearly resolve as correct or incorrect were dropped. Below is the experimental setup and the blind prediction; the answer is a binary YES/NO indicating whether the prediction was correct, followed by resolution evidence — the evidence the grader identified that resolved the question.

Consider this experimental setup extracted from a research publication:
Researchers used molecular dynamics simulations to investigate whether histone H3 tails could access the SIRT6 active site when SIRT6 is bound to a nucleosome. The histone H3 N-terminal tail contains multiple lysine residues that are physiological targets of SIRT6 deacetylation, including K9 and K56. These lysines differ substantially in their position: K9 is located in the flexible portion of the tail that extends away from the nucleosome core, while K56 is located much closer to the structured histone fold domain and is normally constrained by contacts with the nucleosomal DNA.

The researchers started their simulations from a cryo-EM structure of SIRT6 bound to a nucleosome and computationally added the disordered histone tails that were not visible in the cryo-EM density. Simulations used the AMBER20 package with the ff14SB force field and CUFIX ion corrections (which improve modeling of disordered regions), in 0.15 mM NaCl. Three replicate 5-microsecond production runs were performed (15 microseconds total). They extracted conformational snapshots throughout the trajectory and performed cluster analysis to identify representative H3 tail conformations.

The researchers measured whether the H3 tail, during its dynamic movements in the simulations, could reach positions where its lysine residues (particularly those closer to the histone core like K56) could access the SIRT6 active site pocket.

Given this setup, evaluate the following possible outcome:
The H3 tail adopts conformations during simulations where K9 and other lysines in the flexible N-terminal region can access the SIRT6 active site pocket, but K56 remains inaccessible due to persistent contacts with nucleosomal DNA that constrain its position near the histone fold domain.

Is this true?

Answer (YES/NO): NO